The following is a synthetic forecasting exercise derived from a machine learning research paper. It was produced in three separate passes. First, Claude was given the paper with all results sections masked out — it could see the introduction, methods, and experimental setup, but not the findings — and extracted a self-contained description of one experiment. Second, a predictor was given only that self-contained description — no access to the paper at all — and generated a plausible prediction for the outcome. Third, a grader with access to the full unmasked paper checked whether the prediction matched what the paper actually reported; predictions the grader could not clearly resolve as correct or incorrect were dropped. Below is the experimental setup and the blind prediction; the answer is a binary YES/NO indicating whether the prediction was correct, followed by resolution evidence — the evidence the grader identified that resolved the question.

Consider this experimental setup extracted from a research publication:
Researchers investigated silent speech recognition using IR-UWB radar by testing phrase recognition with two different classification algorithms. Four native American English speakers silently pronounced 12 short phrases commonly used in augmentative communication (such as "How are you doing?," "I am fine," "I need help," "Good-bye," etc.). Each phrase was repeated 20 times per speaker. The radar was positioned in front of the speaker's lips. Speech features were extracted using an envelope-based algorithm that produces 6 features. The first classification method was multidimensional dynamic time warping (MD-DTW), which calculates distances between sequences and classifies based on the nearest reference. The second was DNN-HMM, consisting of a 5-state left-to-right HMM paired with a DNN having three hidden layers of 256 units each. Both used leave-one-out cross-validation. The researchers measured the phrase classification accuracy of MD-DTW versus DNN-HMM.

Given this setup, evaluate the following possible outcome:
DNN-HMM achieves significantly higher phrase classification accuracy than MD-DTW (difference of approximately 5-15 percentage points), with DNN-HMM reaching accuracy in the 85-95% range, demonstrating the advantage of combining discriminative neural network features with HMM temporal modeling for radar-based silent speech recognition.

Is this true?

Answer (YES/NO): NO